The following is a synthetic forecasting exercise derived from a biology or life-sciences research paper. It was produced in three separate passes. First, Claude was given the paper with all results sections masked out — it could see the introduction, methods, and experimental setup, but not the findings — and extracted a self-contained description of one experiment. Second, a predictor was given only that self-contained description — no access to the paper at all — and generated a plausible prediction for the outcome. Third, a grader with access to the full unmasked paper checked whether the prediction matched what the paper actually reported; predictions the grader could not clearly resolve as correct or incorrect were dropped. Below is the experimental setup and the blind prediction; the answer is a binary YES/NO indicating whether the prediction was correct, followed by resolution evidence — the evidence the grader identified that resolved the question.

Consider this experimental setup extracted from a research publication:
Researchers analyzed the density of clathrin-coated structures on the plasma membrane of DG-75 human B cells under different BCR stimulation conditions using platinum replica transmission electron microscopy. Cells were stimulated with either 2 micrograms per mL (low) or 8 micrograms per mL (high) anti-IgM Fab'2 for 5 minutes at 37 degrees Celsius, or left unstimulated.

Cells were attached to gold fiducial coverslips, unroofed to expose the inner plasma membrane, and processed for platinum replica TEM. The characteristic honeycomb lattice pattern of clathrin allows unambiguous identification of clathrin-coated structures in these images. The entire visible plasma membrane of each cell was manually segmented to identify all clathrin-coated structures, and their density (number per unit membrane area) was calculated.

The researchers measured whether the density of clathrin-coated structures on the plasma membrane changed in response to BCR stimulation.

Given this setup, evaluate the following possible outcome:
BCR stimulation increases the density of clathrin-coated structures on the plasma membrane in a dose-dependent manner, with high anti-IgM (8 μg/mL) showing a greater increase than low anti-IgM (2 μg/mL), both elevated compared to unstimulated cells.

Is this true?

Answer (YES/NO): YES